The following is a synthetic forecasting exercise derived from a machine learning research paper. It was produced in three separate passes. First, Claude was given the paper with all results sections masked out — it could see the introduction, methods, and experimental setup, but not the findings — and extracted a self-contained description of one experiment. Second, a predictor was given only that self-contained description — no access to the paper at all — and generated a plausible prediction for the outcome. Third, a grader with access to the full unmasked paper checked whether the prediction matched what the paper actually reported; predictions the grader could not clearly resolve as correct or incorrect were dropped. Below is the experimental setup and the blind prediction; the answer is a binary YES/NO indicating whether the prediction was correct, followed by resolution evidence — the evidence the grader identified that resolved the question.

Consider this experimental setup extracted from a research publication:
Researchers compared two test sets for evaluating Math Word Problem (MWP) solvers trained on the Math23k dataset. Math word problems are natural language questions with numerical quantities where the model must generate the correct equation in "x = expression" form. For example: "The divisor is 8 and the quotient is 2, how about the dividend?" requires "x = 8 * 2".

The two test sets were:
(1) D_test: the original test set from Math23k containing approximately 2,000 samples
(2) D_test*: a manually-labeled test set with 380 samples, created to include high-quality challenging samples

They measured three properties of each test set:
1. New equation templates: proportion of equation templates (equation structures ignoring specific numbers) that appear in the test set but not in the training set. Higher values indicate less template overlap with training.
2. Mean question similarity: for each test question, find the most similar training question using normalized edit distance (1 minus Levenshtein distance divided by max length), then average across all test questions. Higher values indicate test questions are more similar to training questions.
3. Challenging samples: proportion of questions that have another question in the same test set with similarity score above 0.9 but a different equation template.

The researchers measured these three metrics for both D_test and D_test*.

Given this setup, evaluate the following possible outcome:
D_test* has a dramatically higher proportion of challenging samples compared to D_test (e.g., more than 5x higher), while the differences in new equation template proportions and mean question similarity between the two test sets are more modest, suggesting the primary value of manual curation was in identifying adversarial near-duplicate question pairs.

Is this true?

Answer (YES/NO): NO